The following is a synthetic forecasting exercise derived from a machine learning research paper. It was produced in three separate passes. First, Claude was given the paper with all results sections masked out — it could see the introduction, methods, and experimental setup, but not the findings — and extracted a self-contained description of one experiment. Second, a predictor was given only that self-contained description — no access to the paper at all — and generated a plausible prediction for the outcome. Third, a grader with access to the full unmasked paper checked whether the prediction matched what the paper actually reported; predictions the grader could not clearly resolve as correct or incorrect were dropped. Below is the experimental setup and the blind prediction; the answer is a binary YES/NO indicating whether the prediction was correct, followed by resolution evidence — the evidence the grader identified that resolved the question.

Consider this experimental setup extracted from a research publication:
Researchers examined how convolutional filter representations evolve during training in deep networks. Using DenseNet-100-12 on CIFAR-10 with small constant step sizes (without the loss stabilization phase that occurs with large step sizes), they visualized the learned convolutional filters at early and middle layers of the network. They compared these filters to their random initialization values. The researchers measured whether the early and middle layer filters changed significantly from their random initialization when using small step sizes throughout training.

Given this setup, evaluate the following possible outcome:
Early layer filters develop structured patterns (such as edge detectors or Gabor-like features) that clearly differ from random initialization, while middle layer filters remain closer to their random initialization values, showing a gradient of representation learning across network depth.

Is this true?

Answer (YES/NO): NO